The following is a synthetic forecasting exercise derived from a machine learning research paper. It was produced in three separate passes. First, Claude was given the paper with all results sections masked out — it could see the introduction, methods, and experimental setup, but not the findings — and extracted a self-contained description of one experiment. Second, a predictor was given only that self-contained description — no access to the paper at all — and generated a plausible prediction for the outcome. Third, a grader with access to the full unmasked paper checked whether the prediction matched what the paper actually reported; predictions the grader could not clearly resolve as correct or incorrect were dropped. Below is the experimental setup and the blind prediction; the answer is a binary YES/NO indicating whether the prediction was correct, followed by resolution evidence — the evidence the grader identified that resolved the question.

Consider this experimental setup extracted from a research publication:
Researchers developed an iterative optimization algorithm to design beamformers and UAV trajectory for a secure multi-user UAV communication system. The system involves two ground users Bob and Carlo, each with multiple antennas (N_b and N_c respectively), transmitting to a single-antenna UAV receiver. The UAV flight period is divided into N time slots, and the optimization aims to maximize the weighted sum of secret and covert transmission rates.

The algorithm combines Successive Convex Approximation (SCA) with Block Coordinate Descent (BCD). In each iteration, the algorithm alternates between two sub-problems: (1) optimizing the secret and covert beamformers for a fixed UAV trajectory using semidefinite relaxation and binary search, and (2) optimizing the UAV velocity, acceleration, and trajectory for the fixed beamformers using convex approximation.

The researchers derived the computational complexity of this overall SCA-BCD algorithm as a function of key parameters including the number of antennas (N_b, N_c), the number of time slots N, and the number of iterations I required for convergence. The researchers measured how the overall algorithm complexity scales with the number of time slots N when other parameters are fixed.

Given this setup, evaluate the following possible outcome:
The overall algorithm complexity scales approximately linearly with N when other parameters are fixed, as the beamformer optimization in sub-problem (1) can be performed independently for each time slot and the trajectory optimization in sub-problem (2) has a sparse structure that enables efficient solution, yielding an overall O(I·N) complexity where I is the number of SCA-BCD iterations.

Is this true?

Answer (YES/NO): NO